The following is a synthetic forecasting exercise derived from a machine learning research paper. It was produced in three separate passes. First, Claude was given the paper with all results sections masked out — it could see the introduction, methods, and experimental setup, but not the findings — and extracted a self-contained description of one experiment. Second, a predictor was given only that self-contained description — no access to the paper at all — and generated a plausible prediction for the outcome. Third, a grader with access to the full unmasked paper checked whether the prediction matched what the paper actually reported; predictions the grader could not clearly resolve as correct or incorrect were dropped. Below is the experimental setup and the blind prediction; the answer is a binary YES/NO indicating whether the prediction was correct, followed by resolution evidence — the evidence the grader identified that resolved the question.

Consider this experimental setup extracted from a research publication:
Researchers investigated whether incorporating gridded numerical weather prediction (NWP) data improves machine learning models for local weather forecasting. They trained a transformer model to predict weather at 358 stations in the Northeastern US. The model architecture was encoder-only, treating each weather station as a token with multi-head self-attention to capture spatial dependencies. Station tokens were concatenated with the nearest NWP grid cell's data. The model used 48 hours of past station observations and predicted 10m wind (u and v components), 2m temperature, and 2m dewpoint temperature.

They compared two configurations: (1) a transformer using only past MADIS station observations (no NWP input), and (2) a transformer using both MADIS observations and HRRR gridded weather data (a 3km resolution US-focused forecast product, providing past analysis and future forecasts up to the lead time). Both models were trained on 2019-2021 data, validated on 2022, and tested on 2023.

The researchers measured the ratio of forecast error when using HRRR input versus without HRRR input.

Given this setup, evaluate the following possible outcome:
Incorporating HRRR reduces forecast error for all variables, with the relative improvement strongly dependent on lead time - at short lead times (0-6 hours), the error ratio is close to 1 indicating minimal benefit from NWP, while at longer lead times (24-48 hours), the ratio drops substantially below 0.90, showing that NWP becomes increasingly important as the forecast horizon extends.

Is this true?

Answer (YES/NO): NO